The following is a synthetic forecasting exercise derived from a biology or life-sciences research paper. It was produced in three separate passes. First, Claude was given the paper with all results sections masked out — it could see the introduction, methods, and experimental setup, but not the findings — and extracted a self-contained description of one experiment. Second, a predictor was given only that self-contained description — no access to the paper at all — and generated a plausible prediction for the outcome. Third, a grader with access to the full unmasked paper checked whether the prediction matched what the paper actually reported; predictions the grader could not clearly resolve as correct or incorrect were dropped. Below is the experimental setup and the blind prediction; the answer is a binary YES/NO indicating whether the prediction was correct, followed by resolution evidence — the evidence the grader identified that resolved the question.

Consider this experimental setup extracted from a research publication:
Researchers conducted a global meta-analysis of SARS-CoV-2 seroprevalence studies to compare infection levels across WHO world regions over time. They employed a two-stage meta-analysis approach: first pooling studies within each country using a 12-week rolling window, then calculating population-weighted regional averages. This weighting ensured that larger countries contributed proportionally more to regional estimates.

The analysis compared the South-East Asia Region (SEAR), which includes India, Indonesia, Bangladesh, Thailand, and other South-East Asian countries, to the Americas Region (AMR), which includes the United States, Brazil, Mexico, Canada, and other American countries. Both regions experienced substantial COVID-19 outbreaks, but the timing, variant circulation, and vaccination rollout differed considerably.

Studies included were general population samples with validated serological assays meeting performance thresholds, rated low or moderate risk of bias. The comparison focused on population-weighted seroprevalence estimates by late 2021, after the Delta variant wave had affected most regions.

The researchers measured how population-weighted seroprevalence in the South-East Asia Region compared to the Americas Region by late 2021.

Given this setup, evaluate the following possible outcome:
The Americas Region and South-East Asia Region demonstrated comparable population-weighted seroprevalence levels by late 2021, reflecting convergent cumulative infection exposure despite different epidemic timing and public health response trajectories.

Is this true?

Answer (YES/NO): NO